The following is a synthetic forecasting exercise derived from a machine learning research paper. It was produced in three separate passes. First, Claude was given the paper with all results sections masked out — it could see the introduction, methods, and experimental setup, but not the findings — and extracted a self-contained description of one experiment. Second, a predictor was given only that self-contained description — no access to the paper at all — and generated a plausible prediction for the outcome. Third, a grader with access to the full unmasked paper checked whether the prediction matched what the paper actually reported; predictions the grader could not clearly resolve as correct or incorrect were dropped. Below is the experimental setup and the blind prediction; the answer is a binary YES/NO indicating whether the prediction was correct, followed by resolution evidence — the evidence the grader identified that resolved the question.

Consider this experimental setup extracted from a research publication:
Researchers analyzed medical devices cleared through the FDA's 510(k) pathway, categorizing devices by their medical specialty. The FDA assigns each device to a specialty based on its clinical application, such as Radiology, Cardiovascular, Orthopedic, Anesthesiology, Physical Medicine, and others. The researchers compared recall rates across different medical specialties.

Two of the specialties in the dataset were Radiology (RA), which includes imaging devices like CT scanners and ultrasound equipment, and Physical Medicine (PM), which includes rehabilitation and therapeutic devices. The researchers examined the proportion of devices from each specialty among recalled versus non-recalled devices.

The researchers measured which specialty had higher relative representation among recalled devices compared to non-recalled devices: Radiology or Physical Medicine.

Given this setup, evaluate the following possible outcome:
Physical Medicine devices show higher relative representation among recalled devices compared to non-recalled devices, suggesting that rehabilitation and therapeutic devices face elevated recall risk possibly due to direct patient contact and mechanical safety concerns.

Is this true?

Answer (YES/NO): NO